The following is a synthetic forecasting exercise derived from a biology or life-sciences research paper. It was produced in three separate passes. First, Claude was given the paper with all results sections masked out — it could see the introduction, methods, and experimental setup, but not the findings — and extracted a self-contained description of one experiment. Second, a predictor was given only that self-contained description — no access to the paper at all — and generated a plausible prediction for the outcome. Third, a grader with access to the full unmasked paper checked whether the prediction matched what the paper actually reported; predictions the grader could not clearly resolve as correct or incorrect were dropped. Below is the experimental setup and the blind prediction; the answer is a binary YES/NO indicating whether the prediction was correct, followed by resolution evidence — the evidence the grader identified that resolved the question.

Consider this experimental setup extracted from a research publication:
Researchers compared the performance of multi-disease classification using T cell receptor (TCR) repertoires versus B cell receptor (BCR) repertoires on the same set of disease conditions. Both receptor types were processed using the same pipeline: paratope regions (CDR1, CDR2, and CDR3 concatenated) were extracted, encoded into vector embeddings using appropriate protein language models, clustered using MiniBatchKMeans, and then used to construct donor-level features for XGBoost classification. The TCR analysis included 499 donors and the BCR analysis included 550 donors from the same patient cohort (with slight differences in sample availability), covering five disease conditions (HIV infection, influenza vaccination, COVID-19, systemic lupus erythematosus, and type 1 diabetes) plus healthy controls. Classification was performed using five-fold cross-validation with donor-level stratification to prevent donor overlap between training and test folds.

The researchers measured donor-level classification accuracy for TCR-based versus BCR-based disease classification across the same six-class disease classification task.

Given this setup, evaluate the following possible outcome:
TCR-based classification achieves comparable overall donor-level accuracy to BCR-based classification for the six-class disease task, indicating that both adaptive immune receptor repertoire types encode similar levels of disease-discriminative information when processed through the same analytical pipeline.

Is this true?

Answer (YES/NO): NO